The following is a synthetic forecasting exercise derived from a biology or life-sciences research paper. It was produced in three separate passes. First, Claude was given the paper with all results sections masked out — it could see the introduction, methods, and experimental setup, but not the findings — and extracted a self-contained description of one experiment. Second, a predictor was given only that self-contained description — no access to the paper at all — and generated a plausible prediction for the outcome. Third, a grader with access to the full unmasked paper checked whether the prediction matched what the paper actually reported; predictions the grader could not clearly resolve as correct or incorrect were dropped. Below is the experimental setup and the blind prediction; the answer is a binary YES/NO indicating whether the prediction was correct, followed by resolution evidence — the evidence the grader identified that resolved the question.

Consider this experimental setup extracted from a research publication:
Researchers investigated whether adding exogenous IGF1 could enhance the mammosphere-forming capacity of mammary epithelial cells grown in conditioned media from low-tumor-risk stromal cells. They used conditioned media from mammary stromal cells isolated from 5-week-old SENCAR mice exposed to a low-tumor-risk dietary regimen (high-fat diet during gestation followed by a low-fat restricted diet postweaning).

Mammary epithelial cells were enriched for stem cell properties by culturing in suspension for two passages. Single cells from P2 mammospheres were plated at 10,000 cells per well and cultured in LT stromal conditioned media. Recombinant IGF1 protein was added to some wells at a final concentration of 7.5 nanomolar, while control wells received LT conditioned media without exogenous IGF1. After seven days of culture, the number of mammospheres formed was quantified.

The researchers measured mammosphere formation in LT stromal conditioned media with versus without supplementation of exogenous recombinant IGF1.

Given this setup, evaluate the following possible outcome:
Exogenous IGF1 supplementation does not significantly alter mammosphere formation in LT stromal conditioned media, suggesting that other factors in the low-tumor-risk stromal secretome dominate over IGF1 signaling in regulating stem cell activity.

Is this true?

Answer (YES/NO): NO